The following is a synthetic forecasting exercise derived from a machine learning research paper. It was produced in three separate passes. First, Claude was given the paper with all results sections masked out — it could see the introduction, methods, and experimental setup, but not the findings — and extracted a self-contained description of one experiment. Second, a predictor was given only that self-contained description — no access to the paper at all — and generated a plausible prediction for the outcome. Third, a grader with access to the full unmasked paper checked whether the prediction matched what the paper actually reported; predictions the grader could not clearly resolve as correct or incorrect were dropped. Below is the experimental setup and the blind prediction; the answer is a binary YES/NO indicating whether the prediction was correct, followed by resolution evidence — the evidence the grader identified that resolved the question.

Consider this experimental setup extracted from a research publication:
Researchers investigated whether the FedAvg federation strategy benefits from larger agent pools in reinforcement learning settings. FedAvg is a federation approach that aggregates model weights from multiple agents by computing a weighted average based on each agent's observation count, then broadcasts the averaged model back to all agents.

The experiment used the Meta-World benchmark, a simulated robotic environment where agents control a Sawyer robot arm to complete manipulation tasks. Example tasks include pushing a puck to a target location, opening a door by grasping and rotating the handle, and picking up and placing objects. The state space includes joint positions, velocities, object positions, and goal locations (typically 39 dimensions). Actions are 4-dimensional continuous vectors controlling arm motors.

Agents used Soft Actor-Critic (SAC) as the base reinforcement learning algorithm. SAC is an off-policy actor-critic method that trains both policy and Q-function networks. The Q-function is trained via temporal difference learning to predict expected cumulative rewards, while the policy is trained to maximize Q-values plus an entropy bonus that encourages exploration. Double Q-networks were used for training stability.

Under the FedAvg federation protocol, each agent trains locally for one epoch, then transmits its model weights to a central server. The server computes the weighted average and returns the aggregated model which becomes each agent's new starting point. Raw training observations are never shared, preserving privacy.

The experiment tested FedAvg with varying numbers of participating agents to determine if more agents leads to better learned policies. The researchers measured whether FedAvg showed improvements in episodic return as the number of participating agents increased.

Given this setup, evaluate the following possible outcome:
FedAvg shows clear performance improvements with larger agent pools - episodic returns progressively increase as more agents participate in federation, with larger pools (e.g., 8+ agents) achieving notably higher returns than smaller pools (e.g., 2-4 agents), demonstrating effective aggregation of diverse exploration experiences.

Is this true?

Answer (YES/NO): NO